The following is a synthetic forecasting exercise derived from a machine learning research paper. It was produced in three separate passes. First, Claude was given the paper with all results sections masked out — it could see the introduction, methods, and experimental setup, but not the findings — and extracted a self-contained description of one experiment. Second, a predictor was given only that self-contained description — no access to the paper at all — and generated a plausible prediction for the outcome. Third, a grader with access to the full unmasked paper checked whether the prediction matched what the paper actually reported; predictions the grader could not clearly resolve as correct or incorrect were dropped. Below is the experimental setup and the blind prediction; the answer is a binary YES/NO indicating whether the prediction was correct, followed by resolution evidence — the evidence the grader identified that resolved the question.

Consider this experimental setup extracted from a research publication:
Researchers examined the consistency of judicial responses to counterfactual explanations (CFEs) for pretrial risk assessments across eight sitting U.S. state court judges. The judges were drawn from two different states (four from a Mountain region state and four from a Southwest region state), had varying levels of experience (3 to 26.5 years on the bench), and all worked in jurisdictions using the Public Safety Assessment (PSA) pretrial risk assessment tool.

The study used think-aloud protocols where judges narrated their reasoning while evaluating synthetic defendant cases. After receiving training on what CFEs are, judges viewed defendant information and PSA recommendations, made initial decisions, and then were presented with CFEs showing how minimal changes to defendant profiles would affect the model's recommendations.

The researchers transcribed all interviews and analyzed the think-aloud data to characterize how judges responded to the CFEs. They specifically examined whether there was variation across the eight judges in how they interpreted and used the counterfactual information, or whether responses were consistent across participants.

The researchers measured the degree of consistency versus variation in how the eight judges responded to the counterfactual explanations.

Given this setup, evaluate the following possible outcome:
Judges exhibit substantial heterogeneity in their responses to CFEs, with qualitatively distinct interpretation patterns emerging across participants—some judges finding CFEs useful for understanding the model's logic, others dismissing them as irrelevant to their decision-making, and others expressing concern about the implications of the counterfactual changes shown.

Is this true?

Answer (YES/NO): NO